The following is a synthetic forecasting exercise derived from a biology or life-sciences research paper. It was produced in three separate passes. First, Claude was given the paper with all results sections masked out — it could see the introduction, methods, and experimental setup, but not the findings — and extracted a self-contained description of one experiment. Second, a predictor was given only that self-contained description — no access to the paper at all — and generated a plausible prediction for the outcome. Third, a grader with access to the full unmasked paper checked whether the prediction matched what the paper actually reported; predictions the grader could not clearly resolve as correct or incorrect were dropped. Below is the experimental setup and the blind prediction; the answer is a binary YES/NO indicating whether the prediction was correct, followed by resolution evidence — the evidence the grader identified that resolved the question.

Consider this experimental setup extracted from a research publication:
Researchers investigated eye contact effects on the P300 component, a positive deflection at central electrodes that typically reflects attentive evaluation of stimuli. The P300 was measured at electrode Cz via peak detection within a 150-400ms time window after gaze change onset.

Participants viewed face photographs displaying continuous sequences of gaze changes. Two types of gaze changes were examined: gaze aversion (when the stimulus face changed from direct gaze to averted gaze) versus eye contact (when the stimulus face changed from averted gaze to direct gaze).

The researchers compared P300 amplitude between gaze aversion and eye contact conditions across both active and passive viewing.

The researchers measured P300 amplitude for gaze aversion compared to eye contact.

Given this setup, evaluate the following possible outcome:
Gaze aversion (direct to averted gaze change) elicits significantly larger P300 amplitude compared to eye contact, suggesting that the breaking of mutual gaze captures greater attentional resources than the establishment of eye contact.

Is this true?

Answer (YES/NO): YES